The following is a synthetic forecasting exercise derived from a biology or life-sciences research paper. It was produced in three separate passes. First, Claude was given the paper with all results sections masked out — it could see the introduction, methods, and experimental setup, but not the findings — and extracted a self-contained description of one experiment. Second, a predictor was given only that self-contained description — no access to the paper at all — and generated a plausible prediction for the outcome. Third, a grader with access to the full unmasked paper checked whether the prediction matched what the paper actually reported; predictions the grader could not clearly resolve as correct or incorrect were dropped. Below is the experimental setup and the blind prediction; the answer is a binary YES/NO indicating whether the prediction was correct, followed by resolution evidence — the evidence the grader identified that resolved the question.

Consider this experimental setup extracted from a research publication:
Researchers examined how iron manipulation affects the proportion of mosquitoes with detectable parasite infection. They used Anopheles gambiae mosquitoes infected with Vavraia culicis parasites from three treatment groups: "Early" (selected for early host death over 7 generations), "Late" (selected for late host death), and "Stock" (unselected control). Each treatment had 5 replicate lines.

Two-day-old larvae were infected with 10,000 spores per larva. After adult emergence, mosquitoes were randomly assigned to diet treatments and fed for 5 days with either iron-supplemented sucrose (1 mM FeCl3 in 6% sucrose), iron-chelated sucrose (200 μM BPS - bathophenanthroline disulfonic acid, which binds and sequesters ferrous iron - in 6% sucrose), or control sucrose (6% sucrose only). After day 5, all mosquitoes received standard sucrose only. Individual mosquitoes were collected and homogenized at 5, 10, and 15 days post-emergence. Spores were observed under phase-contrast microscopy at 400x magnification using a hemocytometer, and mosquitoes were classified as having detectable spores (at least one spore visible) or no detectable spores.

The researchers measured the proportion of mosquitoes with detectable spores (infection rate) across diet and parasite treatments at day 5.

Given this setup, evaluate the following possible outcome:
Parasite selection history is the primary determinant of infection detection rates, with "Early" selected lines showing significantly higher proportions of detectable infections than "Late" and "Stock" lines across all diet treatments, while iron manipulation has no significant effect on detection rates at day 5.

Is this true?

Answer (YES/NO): NO